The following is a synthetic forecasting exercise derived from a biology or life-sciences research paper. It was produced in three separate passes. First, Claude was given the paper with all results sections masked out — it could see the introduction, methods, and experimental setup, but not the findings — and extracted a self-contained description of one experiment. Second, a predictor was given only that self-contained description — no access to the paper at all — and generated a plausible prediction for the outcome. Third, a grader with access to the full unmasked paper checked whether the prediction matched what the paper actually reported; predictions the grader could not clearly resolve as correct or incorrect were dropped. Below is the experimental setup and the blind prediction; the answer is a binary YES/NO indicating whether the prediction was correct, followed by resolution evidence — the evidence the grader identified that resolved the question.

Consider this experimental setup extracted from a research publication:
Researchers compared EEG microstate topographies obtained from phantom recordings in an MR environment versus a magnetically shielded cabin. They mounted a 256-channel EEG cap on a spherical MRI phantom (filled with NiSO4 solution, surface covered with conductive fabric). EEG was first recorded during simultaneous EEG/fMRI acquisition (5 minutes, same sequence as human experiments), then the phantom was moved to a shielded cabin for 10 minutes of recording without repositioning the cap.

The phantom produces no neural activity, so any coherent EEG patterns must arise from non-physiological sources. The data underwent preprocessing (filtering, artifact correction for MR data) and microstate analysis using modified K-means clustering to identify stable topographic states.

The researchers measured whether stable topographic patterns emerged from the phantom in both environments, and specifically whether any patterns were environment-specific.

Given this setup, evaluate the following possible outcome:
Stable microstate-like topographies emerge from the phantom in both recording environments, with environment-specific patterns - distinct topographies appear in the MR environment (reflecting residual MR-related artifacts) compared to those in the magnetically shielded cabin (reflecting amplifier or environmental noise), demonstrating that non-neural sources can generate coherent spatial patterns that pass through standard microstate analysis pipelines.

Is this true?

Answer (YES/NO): NO